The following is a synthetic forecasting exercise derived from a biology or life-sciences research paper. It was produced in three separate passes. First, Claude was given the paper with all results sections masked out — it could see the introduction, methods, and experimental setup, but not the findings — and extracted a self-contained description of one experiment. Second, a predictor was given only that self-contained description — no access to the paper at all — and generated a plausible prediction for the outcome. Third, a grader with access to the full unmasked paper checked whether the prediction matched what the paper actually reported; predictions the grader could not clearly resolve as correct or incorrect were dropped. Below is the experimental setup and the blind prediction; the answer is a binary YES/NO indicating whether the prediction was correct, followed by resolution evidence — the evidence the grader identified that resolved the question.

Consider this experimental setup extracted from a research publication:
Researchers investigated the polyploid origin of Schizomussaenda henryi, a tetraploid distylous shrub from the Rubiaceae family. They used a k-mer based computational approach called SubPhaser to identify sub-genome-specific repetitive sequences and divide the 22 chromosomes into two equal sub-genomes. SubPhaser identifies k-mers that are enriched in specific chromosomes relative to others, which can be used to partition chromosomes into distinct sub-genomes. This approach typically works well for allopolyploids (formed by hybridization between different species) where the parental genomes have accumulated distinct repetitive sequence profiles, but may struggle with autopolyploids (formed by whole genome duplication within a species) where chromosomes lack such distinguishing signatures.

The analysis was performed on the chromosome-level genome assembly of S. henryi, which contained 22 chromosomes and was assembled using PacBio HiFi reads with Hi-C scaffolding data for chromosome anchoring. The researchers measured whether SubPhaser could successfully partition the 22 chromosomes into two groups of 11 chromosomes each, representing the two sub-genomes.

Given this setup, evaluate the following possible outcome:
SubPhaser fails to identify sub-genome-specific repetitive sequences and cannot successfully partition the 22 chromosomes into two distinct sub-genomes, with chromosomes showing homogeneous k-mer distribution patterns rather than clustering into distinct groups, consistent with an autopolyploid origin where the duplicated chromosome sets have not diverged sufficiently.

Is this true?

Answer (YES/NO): YES